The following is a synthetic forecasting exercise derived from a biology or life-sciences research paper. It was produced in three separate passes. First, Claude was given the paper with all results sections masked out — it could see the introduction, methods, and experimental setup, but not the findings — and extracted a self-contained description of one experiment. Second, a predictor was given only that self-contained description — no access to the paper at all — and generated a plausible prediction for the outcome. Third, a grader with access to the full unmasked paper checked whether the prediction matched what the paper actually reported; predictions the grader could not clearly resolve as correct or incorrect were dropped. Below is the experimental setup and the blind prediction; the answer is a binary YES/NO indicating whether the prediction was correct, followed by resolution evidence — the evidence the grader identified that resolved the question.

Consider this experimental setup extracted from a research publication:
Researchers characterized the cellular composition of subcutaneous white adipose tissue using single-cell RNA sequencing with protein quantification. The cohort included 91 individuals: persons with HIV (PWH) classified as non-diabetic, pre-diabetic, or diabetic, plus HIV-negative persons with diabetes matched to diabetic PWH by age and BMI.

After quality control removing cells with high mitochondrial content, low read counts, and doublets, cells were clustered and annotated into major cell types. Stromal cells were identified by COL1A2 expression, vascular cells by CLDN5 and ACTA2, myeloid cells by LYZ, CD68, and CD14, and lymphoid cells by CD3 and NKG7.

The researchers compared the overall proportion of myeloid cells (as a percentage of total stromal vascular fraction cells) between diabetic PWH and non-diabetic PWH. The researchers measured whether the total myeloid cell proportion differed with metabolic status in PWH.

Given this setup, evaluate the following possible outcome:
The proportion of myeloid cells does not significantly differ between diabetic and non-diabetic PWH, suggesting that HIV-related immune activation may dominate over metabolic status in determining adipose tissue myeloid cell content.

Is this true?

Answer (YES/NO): YES